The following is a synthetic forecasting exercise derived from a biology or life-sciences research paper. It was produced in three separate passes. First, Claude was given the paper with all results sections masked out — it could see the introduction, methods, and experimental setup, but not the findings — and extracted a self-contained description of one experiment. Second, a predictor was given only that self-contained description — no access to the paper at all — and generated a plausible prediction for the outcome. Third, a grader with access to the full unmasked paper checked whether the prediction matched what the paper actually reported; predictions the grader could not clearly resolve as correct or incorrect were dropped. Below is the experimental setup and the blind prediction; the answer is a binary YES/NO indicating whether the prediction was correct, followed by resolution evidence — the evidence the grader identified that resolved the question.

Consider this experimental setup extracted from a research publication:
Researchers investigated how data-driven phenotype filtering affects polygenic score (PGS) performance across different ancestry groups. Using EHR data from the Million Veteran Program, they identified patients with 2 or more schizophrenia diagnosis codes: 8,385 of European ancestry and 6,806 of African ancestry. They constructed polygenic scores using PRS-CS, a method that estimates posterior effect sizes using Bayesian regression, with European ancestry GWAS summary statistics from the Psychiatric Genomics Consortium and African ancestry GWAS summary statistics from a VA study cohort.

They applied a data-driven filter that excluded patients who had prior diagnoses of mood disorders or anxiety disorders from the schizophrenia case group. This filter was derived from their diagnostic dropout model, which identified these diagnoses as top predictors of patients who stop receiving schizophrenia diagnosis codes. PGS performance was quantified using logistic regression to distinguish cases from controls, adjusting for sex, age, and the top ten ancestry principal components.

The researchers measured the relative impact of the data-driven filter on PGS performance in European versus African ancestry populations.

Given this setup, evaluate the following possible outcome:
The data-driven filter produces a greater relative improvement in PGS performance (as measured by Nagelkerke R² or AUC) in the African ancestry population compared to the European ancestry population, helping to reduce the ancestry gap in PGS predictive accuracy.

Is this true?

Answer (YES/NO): NO